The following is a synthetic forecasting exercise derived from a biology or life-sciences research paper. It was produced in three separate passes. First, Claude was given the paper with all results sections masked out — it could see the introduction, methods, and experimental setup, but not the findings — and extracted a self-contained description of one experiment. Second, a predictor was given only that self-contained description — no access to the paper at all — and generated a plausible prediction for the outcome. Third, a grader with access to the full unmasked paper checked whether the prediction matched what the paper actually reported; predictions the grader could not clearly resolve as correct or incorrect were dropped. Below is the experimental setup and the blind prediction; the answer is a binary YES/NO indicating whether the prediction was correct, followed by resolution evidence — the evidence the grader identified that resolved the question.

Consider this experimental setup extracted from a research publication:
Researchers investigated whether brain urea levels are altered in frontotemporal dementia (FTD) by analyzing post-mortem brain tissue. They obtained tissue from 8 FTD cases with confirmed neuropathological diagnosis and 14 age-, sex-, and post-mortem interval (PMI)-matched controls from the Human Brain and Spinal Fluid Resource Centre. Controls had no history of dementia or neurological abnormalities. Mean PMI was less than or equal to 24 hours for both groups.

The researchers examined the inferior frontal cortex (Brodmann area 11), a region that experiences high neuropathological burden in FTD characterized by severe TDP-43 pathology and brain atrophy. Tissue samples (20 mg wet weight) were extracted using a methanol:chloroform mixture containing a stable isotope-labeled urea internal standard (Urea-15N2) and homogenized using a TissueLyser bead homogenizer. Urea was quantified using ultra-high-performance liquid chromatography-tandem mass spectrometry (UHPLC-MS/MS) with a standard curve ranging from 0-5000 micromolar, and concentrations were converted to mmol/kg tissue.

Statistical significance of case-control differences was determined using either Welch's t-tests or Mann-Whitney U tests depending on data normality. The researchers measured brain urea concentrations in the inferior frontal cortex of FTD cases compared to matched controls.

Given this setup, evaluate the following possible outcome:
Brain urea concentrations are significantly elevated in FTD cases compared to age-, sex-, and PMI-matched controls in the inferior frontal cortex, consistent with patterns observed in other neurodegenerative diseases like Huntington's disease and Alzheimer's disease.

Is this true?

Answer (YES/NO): YES